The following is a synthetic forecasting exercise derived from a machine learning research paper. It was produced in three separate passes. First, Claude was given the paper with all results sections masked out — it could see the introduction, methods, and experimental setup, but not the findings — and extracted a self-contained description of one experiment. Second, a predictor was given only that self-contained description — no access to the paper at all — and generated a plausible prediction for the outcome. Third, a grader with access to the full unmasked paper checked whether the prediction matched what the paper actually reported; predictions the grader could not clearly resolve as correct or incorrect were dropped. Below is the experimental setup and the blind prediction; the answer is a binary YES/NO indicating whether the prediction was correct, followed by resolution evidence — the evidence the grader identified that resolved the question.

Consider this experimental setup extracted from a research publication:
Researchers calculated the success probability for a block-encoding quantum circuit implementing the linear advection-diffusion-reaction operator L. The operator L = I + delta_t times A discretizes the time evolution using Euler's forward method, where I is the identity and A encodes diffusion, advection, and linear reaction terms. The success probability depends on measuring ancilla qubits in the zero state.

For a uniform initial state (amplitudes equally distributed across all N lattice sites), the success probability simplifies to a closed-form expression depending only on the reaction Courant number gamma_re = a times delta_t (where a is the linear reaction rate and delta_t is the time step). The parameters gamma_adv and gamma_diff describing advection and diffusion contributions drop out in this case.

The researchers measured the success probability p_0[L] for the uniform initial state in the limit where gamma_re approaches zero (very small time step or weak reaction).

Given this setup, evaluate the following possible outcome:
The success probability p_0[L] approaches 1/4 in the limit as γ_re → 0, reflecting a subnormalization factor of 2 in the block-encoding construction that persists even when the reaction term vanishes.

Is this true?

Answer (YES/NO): NO